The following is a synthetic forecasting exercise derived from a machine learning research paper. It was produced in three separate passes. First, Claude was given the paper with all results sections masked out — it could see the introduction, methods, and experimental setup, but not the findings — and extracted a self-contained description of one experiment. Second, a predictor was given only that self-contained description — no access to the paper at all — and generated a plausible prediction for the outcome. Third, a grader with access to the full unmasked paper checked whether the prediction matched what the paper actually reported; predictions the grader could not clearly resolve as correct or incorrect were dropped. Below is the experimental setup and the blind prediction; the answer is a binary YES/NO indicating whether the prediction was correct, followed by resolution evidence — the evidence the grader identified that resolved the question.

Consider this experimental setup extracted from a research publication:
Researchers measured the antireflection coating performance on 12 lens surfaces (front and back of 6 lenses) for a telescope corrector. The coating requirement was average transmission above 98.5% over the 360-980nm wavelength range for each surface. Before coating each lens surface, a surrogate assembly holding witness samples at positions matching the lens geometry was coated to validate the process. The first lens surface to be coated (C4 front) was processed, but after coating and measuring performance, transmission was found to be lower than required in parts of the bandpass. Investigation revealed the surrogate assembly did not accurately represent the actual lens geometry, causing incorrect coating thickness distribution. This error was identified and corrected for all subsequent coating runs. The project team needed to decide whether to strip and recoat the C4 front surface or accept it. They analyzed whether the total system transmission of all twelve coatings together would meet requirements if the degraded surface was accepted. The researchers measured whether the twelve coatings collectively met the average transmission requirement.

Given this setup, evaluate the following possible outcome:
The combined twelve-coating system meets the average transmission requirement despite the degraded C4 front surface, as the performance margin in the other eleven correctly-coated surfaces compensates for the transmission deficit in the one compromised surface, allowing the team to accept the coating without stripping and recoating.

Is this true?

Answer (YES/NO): YES